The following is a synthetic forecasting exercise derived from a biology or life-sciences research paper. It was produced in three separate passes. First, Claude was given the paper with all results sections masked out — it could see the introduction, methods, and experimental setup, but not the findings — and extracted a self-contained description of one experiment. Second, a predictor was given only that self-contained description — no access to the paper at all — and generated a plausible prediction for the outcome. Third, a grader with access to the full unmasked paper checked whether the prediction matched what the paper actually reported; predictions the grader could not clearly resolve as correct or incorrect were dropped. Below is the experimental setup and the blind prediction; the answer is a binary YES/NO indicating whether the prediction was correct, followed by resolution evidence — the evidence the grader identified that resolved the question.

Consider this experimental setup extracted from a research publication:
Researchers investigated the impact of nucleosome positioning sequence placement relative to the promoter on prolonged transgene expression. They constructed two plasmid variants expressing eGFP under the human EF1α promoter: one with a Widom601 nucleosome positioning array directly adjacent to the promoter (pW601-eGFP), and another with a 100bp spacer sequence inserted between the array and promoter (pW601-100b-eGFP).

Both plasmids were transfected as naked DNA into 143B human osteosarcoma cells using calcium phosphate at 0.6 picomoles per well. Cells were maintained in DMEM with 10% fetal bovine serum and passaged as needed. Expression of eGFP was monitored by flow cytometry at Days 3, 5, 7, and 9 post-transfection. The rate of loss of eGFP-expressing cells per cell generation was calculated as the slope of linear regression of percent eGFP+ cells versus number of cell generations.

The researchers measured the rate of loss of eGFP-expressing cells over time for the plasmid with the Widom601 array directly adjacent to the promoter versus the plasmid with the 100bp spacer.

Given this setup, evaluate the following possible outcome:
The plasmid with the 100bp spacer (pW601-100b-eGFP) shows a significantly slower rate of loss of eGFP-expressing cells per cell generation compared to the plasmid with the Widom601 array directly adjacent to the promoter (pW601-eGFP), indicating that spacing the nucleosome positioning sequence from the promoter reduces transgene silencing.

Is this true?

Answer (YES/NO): NO